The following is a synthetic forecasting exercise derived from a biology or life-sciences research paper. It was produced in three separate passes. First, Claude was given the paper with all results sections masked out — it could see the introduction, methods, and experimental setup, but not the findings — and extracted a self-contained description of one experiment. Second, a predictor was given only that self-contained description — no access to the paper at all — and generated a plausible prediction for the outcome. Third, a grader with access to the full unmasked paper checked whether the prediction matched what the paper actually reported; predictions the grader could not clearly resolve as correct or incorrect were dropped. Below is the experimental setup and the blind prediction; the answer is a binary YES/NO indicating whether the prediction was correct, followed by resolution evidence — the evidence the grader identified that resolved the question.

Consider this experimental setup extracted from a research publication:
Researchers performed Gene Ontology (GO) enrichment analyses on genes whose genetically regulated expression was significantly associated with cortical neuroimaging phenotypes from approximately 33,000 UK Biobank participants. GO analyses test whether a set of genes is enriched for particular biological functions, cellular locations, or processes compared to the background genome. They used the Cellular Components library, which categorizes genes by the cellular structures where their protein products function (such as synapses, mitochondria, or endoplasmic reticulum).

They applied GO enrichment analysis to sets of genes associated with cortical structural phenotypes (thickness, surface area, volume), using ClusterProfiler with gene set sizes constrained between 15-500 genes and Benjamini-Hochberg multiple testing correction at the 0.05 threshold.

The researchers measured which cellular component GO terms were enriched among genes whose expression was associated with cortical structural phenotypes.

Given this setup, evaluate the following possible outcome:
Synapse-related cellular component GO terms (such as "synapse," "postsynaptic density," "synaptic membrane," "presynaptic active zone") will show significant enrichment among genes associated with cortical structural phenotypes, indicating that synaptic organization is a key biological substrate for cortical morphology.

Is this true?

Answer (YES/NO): NO